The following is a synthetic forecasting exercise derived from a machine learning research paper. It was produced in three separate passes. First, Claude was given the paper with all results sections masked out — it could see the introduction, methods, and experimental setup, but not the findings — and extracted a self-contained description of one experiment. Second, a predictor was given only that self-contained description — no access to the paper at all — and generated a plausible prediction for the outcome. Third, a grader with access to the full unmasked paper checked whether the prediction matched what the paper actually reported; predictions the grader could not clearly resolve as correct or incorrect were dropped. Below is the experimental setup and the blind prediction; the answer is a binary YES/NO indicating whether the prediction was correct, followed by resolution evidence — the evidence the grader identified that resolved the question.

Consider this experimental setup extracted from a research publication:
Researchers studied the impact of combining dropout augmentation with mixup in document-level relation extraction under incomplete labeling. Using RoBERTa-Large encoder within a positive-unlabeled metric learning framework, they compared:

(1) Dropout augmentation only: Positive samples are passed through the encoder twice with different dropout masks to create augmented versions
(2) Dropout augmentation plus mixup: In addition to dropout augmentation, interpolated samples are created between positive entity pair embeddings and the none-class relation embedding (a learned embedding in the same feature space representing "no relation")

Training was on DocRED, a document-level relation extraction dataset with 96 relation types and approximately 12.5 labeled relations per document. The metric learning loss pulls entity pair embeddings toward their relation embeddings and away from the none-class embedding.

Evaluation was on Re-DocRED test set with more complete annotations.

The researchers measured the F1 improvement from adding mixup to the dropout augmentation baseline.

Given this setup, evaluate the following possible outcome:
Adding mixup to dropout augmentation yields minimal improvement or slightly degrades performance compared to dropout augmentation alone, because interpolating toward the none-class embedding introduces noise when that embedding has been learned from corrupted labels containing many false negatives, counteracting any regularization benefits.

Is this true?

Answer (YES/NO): NO